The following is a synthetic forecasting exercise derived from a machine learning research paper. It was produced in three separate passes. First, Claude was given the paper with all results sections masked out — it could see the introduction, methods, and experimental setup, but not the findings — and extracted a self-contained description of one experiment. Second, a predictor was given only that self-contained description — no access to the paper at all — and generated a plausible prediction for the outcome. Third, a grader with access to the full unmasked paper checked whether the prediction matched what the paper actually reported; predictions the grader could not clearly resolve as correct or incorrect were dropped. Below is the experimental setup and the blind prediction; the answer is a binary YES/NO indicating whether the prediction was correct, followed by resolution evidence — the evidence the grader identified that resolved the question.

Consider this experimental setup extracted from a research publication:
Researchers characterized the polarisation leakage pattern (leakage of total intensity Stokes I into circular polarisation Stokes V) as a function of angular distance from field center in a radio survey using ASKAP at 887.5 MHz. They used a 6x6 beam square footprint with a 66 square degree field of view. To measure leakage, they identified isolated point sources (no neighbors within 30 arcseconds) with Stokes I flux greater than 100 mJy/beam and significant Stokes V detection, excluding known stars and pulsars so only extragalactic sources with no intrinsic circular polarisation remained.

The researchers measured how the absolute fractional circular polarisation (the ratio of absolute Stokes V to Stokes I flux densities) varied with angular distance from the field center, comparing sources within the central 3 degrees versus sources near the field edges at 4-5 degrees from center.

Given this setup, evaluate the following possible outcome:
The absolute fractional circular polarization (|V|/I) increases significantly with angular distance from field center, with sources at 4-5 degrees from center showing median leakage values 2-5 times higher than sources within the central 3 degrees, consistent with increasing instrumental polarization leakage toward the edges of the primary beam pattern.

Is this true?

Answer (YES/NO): NO